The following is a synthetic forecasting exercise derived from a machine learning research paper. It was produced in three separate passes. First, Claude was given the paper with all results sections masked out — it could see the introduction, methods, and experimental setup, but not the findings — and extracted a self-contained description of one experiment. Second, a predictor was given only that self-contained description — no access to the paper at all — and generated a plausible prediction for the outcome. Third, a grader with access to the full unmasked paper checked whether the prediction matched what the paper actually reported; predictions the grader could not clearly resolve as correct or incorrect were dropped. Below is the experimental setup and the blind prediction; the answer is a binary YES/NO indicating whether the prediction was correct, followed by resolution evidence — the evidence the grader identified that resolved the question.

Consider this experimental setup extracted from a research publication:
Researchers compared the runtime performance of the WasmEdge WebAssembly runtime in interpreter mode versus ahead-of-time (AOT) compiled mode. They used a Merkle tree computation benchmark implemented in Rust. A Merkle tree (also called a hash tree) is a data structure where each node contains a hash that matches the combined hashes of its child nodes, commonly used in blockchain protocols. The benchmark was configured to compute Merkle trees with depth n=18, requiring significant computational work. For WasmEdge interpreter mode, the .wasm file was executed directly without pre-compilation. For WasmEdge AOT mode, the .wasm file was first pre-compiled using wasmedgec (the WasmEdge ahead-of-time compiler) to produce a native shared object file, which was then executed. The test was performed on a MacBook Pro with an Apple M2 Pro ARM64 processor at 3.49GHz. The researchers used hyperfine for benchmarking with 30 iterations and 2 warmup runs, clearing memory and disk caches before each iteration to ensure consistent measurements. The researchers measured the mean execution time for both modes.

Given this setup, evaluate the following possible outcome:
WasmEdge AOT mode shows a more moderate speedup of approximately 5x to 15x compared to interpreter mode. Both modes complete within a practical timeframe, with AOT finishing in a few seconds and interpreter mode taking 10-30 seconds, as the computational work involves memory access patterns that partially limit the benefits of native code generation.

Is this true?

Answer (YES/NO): NO